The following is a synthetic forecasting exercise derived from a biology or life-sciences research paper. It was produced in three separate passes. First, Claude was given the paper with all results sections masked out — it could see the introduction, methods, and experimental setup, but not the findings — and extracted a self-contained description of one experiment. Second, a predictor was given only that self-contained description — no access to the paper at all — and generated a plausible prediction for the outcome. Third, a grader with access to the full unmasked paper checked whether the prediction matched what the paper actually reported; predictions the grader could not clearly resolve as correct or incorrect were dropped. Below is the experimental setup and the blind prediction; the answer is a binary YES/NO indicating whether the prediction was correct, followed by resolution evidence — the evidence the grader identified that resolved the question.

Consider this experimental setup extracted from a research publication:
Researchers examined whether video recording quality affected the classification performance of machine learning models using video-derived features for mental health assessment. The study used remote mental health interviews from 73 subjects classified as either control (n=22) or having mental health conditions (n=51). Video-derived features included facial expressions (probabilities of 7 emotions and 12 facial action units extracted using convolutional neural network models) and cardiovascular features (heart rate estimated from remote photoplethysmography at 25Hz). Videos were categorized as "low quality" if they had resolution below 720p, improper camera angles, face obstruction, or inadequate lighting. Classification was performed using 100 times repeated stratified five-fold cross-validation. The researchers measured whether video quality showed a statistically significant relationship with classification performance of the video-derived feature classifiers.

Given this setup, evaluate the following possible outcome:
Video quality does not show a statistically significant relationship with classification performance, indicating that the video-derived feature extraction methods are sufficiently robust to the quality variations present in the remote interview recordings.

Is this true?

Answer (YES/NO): YES